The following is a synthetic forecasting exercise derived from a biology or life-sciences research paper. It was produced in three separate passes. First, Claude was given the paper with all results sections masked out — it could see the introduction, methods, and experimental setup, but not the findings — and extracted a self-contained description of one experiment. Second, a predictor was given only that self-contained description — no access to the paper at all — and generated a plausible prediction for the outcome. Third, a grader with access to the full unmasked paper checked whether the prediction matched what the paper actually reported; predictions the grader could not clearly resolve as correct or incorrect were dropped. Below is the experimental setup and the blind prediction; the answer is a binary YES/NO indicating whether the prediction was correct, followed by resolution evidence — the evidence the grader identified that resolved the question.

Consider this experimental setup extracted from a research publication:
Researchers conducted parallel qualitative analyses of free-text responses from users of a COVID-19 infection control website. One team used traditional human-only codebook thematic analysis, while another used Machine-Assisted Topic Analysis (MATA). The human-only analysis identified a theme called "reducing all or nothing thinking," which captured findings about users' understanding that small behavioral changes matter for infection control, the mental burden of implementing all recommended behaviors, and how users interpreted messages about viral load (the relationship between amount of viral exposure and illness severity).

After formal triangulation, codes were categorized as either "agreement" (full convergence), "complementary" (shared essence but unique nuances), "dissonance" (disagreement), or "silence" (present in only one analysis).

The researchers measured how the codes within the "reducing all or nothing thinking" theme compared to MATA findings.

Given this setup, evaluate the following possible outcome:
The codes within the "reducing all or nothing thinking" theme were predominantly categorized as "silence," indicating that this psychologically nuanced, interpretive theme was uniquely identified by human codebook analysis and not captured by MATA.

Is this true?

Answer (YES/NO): NO